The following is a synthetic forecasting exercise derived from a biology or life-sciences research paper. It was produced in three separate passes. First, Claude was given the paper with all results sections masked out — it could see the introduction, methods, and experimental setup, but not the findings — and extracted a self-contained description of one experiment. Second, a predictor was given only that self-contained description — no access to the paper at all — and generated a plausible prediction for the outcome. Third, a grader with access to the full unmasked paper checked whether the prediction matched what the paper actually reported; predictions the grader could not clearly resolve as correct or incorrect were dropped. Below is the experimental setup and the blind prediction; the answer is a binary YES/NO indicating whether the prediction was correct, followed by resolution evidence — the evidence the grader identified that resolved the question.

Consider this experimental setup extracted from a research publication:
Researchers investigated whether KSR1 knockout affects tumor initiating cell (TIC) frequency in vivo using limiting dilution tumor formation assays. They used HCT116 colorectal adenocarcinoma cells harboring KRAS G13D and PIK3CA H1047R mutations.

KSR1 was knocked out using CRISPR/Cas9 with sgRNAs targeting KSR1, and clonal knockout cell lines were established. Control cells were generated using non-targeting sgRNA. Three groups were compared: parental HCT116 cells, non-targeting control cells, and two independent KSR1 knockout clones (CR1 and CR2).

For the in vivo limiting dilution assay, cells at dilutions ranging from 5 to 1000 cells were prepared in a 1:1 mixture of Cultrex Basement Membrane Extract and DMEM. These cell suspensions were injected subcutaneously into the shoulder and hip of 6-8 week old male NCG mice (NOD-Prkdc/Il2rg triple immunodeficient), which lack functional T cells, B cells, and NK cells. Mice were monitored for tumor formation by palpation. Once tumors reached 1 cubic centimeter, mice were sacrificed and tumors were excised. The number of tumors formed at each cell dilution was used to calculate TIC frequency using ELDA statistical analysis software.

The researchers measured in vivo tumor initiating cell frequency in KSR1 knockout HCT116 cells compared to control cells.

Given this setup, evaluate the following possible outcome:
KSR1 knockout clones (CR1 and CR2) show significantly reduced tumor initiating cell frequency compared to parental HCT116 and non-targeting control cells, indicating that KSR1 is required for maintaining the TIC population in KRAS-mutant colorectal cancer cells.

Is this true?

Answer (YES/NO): YES